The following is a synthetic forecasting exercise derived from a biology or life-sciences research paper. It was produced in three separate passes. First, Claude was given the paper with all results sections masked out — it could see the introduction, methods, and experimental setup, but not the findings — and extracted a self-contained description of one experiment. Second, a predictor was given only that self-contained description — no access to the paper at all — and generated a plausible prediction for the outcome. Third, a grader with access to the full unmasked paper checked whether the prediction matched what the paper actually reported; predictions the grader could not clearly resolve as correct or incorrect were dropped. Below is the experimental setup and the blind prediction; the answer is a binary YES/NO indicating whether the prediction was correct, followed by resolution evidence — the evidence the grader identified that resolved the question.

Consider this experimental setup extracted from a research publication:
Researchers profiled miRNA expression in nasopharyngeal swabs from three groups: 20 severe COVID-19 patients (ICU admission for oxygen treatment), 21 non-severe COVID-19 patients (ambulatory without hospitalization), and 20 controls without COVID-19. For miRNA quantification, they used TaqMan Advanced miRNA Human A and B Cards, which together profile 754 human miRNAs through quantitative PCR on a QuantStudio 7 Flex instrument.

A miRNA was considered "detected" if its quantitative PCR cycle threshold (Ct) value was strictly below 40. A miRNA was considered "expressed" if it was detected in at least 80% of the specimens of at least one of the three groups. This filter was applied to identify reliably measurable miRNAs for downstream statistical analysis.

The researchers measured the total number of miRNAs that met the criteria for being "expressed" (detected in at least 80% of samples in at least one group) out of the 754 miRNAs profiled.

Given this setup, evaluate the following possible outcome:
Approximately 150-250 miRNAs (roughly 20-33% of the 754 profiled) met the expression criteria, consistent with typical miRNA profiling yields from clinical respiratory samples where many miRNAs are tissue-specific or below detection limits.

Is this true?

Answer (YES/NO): YES